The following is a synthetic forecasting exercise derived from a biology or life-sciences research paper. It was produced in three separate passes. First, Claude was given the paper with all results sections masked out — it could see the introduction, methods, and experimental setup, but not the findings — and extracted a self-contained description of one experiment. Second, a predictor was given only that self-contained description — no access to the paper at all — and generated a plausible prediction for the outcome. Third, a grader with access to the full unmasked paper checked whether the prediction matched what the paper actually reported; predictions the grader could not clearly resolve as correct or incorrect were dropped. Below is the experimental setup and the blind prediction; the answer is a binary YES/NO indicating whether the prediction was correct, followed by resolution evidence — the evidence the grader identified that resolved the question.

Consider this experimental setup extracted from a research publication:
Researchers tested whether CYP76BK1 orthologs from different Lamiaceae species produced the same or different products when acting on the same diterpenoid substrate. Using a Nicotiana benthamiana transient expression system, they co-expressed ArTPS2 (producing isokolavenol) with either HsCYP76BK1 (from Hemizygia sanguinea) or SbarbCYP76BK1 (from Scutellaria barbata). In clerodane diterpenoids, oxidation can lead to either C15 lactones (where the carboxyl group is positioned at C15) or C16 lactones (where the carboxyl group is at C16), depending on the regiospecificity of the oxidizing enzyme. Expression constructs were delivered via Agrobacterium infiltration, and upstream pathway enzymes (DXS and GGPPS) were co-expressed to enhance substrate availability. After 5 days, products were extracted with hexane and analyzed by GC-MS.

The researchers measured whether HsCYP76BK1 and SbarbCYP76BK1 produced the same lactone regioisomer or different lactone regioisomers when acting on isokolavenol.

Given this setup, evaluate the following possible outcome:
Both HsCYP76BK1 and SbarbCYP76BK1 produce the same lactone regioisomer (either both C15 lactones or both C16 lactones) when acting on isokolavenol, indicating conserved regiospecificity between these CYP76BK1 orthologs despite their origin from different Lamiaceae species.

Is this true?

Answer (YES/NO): NO